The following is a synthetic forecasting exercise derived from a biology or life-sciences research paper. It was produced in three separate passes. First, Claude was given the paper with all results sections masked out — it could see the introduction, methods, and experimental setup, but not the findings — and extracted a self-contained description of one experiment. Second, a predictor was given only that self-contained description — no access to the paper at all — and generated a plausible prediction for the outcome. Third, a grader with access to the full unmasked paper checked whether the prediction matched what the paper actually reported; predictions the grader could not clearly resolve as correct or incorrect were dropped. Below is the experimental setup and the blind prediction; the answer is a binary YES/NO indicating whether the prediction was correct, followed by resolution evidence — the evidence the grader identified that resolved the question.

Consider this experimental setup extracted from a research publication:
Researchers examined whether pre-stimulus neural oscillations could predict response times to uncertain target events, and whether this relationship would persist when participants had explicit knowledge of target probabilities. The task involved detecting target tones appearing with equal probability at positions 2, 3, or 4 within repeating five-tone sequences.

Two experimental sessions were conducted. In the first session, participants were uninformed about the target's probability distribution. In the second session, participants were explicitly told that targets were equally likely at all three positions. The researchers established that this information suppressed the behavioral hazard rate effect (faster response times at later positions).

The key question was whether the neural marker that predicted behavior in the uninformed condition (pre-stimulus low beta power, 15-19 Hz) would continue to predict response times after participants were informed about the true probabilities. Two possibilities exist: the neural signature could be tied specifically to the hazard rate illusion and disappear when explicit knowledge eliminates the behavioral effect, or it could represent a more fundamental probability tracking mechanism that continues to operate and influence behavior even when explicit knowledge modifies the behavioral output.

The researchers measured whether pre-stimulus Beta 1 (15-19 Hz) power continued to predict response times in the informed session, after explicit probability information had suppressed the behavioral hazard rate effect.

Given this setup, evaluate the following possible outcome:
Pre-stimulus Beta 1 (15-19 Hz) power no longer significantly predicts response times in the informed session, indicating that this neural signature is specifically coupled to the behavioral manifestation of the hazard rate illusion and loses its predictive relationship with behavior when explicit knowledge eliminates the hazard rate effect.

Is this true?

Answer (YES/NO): NO